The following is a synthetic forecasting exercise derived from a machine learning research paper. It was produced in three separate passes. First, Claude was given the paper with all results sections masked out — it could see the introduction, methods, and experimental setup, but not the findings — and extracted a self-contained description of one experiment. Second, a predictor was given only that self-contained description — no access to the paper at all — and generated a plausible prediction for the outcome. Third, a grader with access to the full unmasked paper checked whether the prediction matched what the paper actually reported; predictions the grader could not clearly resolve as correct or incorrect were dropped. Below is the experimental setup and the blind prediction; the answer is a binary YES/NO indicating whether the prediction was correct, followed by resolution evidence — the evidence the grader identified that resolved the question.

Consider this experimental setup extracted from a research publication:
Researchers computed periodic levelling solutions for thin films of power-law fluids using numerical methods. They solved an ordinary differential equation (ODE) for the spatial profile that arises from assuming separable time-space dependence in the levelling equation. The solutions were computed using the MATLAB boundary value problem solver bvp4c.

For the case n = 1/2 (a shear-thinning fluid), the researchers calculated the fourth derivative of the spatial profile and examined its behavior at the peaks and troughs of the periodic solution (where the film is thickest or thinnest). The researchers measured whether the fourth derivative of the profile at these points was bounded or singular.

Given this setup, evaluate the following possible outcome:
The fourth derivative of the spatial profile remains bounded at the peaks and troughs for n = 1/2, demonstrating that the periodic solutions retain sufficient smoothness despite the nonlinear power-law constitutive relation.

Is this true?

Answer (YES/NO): NO